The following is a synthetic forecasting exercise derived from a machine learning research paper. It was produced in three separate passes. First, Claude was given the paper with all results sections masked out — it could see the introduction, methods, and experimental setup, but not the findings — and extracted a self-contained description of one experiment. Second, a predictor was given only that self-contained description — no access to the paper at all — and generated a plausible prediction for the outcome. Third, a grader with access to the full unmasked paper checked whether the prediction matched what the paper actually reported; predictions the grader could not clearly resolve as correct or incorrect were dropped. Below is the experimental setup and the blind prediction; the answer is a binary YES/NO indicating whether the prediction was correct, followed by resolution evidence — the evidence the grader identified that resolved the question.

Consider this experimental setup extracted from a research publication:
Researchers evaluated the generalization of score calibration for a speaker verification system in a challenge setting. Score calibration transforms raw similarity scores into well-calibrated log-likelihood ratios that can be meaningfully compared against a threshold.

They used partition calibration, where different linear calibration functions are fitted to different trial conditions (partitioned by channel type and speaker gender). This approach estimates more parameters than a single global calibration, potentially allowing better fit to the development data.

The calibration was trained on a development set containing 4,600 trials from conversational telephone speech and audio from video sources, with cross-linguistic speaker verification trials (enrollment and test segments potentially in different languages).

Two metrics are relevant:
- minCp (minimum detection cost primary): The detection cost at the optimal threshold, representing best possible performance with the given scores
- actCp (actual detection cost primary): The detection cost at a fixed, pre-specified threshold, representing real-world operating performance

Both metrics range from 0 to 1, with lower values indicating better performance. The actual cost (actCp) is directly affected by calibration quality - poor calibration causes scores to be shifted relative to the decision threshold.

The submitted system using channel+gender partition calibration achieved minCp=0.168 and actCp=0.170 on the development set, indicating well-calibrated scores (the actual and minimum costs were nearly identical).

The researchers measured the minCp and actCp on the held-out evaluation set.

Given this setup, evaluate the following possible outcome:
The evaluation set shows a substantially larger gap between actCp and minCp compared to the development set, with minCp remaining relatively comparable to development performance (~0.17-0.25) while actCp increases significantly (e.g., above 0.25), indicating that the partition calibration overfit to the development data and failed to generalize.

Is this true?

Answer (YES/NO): NO